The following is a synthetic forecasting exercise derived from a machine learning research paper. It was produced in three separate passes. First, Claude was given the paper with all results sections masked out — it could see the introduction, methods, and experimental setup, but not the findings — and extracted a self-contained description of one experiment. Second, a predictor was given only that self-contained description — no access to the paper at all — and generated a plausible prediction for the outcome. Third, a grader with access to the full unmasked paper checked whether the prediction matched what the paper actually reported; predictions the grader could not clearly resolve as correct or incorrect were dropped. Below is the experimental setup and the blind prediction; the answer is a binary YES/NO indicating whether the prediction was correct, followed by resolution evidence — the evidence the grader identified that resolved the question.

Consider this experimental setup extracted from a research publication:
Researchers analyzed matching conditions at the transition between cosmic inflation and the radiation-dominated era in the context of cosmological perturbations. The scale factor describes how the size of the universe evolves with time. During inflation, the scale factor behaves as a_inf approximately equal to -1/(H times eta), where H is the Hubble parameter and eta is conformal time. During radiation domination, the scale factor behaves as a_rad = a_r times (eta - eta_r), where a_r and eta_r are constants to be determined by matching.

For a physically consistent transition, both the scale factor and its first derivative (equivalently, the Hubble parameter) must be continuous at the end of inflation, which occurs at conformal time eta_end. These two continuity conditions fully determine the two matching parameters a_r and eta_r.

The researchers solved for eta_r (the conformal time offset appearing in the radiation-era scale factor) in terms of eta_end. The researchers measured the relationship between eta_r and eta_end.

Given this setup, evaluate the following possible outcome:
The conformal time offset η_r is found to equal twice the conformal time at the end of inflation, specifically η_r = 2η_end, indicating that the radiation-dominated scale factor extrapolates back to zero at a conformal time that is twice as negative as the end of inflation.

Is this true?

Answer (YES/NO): YES